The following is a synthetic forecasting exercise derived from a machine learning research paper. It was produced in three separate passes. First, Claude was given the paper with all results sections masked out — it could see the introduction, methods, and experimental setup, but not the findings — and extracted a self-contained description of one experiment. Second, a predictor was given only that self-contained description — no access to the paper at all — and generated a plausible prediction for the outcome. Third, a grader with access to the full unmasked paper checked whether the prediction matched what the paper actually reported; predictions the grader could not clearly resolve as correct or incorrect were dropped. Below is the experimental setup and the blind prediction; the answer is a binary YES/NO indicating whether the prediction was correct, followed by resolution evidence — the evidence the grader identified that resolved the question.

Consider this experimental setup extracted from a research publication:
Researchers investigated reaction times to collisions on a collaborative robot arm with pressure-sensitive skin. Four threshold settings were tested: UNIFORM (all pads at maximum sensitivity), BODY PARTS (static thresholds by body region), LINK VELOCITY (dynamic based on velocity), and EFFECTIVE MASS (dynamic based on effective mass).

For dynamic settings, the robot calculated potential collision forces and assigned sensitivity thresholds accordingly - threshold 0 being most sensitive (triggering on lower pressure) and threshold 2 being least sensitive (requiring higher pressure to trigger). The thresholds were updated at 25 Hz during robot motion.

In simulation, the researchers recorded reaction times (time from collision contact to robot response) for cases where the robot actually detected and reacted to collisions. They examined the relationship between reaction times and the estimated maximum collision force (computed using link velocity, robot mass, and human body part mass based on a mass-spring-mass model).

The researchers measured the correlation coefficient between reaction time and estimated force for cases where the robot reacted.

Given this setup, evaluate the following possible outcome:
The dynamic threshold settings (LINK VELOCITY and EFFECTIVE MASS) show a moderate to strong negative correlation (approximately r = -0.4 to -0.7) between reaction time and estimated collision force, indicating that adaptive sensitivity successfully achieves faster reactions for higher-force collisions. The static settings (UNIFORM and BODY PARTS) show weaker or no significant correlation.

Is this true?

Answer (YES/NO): NO